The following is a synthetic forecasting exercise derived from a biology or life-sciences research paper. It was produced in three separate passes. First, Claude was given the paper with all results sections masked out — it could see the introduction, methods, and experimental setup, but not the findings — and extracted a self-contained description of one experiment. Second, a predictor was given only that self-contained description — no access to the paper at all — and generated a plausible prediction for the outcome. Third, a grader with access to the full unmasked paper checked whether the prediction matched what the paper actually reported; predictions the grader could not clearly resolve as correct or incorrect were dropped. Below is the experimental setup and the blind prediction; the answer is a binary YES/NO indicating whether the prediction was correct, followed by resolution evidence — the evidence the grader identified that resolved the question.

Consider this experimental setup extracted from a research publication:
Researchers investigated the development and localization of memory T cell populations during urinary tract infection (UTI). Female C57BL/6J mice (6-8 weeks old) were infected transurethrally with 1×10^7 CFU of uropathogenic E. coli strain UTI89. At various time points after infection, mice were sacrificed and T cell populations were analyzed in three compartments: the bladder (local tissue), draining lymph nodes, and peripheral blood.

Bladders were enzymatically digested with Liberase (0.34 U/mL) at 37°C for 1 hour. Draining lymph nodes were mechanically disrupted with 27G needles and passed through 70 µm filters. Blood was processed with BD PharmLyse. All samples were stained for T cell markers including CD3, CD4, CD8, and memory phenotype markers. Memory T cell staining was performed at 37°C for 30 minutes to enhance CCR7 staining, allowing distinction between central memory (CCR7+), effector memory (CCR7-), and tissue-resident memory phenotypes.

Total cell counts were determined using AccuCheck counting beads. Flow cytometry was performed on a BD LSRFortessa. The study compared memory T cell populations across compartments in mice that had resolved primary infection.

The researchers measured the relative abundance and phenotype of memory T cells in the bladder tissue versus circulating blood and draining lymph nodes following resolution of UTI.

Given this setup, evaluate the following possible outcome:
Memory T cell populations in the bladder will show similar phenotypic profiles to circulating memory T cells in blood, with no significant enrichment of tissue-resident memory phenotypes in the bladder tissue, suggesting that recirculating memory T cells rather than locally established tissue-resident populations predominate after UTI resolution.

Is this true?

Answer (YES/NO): NO